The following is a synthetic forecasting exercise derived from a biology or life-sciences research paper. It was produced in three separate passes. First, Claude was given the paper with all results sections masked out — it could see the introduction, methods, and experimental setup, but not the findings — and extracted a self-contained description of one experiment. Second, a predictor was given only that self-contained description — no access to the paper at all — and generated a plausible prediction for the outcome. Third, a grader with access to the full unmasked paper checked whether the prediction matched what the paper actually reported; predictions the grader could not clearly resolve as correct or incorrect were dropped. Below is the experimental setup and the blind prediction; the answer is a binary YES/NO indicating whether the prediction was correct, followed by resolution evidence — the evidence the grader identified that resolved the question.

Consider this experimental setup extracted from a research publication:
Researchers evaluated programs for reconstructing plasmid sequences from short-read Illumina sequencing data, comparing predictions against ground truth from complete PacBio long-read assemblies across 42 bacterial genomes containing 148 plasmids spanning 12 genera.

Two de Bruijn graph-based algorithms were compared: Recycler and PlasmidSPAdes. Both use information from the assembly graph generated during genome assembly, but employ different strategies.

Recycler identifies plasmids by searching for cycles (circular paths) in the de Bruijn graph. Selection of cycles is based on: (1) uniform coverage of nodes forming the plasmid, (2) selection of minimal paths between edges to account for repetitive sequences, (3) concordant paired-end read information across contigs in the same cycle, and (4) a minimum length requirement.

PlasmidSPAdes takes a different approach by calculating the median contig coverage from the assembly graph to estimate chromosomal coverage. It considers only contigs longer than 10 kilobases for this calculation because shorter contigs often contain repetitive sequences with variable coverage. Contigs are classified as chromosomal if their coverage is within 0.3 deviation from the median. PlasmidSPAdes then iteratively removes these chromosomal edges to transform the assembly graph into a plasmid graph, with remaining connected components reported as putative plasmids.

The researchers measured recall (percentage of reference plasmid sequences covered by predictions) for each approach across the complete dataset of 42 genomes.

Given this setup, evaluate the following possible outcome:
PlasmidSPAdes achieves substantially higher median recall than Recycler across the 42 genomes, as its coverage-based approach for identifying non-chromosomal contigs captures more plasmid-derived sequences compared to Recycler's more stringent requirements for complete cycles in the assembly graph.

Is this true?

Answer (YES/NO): YES